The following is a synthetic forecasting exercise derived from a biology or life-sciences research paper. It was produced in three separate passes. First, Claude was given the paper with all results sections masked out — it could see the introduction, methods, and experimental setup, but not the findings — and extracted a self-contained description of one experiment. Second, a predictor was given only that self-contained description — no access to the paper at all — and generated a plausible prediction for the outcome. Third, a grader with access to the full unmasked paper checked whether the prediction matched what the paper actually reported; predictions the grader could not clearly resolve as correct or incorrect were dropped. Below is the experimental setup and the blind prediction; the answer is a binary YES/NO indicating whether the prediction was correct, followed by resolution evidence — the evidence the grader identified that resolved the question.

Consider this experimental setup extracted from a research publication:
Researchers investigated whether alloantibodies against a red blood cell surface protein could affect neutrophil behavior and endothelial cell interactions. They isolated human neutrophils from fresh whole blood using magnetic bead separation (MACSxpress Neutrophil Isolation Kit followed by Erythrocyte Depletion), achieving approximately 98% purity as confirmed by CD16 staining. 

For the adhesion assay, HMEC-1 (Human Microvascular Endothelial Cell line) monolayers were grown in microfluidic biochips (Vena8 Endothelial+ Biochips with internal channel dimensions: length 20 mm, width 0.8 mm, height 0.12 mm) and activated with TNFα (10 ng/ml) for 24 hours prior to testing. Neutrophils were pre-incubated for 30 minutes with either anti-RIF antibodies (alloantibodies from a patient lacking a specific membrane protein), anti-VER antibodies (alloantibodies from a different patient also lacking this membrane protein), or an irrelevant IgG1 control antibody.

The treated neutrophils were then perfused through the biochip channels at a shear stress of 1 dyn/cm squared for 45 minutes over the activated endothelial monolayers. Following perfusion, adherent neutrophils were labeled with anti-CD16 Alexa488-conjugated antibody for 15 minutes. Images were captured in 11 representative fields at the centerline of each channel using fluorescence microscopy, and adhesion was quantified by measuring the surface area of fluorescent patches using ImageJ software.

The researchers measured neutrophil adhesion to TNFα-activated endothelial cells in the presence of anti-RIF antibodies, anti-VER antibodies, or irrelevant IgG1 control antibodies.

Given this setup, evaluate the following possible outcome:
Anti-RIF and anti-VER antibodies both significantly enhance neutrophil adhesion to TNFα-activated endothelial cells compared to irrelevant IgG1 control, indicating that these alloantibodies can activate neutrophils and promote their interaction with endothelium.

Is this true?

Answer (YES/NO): YES